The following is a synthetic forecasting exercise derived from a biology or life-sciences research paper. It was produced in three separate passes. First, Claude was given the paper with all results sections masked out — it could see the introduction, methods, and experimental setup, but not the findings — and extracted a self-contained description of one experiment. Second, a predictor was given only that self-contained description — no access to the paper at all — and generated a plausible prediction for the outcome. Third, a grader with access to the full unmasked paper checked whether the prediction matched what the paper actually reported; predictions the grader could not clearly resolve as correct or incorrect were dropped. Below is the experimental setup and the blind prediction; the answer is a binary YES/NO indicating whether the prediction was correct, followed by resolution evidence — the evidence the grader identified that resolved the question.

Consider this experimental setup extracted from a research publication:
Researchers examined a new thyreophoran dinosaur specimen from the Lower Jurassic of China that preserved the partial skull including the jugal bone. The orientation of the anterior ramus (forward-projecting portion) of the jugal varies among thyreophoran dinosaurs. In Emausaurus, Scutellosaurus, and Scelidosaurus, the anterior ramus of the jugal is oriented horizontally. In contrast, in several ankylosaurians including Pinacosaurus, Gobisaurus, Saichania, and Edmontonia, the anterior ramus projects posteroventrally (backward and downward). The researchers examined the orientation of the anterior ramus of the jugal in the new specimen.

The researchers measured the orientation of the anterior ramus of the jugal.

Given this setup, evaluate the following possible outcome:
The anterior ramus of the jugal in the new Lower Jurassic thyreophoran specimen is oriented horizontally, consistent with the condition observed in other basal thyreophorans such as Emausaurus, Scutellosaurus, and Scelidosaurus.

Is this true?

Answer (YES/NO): NO